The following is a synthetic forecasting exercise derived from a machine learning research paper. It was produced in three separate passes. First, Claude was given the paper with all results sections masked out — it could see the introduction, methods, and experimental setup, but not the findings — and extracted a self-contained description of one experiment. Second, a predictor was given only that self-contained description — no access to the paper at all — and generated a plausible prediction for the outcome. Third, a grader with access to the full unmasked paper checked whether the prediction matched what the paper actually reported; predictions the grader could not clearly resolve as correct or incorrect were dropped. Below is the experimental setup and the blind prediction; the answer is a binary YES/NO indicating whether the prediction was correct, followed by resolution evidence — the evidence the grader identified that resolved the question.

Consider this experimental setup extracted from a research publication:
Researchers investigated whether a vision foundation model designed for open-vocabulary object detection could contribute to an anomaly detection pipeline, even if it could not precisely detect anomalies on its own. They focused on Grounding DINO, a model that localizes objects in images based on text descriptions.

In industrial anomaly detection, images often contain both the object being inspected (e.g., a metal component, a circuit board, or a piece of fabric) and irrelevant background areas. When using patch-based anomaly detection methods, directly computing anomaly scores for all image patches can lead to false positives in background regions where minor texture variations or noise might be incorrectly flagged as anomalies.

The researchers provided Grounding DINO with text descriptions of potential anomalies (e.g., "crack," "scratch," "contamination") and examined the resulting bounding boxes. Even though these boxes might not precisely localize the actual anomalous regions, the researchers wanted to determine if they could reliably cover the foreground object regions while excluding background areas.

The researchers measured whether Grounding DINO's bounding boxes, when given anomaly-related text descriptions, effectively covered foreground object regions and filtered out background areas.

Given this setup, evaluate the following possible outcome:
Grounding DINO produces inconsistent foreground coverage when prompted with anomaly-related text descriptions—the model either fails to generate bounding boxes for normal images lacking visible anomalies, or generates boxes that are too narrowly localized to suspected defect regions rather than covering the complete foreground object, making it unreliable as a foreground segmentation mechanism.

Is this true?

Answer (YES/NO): NO